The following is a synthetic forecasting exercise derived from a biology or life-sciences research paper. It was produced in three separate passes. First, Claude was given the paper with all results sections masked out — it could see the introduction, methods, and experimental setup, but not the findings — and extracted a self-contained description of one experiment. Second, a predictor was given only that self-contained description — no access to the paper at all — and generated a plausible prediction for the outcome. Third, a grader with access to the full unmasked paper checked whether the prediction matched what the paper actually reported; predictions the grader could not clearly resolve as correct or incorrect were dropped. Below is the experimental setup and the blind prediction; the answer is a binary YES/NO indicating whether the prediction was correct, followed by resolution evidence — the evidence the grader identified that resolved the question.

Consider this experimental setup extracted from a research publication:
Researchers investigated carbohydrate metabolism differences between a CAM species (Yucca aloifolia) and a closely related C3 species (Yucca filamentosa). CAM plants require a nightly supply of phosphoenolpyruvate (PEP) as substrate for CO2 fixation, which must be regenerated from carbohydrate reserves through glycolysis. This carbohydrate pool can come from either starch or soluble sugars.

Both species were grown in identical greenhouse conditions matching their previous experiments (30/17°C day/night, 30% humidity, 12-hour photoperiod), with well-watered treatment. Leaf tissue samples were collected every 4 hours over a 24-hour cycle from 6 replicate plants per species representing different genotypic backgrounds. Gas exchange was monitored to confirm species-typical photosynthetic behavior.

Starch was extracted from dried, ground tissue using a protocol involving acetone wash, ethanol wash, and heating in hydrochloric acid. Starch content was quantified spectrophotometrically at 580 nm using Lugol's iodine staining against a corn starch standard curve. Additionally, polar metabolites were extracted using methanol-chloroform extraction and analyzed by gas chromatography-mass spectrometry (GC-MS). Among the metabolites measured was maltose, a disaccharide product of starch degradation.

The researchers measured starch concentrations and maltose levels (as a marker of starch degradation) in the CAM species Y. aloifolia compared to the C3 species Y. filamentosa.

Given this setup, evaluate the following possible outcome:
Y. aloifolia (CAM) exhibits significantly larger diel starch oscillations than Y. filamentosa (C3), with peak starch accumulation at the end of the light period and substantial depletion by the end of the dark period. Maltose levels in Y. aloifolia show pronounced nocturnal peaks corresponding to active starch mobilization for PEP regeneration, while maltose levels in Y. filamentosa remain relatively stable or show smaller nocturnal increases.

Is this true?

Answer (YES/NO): NO